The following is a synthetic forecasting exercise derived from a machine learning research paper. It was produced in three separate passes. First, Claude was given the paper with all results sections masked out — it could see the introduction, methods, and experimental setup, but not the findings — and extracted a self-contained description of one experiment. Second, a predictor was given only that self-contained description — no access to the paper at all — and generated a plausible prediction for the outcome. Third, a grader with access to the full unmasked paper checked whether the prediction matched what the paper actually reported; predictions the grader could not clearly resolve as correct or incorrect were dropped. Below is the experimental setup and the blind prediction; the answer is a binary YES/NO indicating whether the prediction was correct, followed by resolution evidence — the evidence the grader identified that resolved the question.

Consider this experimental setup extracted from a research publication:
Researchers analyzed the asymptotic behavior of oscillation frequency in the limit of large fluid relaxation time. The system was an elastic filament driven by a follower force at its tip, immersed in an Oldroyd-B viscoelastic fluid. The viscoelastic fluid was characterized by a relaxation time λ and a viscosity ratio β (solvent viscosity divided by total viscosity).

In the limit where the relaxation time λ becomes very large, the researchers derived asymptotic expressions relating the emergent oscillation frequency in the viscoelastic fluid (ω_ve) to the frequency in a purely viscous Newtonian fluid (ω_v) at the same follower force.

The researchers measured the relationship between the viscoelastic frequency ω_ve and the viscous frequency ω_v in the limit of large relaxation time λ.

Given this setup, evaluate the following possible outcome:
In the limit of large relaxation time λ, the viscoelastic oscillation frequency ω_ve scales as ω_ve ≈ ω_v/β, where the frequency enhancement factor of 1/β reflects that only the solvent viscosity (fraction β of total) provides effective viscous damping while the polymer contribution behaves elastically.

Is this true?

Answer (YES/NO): YES